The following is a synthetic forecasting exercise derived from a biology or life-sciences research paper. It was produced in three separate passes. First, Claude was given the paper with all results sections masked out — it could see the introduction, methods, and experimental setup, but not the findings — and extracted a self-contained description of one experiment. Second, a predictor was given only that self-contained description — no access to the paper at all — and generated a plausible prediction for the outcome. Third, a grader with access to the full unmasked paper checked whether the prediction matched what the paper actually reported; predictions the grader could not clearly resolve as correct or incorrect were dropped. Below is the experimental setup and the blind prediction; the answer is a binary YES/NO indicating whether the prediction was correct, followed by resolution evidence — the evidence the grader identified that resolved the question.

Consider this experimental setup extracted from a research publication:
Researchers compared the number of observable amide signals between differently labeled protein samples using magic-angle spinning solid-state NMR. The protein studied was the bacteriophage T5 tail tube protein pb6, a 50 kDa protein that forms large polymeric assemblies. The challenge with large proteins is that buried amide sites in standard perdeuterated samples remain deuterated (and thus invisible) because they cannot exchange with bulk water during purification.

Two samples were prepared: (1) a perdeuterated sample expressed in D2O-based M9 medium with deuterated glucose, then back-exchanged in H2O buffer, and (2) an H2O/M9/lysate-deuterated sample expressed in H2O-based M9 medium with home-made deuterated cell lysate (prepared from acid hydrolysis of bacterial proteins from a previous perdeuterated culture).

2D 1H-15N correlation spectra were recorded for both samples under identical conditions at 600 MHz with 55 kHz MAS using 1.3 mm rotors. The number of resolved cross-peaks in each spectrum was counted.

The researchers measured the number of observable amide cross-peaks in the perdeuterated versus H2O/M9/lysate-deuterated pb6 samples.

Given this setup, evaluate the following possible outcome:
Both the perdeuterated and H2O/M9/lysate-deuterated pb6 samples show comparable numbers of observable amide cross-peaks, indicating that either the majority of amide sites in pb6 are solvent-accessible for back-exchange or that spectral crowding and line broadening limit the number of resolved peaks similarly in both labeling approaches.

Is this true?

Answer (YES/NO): NO